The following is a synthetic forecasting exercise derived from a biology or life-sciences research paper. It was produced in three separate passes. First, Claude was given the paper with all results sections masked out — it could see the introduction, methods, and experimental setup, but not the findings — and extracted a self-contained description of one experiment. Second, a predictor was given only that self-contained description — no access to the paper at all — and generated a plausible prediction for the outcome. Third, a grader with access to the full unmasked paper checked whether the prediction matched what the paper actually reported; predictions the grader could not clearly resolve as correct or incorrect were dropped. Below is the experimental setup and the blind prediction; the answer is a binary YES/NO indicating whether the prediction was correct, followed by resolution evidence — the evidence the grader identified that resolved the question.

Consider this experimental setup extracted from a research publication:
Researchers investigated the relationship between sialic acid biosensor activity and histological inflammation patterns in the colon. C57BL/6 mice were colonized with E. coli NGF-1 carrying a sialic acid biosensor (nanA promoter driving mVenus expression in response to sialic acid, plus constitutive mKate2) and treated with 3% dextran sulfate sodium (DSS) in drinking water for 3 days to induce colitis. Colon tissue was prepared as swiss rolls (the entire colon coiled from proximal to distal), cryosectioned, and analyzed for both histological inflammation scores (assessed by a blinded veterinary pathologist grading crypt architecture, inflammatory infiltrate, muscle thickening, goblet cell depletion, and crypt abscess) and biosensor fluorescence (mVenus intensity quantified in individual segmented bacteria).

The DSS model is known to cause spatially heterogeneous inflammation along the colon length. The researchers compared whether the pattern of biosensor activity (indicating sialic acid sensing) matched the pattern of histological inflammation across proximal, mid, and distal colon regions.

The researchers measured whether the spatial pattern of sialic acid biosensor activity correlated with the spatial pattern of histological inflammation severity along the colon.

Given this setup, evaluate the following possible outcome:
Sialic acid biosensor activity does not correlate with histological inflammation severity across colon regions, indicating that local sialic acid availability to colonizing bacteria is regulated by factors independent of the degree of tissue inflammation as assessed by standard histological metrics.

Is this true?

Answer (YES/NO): YES